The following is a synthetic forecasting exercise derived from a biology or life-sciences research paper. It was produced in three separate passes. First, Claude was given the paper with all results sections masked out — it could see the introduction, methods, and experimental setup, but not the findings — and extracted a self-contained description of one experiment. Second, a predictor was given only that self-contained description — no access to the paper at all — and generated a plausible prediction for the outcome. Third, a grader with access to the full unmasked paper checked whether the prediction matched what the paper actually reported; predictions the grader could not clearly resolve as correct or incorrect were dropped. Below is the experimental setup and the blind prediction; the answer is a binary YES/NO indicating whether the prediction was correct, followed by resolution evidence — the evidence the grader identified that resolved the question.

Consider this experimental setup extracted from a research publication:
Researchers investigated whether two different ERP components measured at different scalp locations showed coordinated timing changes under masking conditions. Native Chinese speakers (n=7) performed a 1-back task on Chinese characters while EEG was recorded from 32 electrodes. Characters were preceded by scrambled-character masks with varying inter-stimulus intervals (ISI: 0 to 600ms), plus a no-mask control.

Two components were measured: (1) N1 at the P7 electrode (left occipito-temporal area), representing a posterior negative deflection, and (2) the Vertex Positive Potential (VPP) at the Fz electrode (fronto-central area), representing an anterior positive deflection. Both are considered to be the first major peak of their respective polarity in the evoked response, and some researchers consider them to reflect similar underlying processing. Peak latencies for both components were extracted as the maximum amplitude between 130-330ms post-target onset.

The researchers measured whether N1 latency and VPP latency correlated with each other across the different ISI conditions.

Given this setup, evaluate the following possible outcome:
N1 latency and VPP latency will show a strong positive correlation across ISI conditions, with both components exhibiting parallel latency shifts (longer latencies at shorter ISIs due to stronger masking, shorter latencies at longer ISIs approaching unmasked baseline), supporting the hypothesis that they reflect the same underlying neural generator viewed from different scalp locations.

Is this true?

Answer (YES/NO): YES